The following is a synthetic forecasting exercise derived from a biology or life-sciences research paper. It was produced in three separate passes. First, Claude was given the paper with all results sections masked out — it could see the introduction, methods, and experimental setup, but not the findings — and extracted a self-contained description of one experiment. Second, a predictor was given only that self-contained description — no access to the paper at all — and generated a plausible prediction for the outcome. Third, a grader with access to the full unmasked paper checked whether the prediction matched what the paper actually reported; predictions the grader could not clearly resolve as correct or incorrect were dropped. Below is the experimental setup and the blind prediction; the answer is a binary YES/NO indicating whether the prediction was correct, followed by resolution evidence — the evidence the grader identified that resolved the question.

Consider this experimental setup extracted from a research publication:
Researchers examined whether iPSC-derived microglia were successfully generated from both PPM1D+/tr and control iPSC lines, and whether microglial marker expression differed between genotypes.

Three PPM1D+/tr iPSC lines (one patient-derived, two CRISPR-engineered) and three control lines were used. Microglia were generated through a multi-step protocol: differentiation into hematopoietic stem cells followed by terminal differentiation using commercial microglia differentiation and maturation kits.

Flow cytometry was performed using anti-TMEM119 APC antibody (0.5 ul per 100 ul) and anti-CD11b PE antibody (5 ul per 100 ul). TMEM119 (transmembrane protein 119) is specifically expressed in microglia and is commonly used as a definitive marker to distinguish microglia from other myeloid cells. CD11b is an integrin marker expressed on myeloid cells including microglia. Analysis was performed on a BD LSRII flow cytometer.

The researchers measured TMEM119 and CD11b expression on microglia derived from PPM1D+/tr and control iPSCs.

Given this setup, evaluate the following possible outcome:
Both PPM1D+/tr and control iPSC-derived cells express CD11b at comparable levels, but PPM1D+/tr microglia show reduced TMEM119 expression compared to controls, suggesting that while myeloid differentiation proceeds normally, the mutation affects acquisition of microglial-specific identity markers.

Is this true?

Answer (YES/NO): NO